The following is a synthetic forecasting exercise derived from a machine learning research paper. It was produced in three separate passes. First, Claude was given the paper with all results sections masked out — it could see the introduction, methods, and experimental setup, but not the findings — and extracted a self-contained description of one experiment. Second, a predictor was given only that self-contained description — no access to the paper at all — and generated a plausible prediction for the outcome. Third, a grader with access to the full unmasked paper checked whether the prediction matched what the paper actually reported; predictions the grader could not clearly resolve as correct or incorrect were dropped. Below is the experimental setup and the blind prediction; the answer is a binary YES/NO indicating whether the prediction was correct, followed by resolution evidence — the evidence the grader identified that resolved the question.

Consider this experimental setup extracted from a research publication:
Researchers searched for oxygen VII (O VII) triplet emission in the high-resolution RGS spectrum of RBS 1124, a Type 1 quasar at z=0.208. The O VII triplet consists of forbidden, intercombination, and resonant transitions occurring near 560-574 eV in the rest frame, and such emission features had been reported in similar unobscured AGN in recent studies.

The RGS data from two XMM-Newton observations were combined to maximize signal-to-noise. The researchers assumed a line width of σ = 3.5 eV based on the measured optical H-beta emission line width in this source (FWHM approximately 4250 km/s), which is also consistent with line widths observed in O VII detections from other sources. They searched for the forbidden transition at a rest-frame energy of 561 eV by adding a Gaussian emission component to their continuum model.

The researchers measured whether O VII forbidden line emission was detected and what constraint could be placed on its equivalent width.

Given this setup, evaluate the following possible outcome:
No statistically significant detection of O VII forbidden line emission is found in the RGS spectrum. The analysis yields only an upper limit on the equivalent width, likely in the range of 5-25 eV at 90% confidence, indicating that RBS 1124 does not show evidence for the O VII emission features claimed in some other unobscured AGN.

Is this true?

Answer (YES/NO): NO